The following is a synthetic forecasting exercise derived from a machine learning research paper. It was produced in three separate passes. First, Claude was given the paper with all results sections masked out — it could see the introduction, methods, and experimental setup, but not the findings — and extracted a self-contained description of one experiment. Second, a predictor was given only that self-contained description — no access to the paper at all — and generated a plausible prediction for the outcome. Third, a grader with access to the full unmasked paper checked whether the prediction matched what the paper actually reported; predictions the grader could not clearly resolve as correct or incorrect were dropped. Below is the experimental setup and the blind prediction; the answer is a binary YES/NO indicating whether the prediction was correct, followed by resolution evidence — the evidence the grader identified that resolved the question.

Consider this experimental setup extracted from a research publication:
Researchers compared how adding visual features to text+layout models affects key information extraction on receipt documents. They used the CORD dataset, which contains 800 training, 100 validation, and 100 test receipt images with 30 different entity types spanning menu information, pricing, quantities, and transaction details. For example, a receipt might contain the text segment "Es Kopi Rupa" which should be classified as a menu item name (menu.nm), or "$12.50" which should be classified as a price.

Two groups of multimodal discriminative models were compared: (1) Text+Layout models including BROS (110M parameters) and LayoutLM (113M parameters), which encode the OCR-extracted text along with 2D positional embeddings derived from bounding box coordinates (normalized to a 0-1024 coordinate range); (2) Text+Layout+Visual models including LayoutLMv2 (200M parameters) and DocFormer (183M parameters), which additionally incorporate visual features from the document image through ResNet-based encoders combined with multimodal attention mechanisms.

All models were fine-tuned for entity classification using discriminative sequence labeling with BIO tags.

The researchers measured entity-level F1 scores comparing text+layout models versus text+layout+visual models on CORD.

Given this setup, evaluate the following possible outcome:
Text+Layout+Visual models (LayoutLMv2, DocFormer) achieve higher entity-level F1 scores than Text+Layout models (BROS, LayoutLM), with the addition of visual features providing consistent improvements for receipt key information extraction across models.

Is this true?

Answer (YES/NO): NO